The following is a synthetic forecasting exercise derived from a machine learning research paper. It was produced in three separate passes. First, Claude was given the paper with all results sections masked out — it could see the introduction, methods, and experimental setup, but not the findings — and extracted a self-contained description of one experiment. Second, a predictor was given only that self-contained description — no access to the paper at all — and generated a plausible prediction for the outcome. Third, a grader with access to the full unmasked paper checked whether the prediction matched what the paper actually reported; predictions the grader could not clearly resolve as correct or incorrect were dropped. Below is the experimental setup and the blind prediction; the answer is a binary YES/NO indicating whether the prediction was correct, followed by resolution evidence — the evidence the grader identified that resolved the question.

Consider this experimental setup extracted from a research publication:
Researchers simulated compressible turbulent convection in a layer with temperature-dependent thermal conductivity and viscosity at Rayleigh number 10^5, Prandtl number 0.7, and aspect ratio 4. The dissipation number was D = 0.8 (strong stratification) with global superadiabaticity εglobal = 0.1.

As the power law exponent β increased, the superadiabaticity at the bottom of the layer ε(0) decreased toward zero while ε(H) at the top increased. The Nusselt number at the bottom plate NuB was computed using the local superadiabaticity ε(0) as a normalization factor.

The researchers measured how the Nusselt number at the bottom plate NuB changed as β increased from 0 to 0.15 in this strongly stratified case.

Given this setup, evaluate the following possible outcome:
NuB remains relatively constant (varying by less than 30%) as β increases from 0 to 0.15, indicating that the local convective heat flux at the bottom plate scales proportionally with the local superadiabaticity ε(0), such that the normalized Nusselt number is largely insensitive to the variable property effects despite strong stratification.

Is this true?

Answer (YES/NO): NO